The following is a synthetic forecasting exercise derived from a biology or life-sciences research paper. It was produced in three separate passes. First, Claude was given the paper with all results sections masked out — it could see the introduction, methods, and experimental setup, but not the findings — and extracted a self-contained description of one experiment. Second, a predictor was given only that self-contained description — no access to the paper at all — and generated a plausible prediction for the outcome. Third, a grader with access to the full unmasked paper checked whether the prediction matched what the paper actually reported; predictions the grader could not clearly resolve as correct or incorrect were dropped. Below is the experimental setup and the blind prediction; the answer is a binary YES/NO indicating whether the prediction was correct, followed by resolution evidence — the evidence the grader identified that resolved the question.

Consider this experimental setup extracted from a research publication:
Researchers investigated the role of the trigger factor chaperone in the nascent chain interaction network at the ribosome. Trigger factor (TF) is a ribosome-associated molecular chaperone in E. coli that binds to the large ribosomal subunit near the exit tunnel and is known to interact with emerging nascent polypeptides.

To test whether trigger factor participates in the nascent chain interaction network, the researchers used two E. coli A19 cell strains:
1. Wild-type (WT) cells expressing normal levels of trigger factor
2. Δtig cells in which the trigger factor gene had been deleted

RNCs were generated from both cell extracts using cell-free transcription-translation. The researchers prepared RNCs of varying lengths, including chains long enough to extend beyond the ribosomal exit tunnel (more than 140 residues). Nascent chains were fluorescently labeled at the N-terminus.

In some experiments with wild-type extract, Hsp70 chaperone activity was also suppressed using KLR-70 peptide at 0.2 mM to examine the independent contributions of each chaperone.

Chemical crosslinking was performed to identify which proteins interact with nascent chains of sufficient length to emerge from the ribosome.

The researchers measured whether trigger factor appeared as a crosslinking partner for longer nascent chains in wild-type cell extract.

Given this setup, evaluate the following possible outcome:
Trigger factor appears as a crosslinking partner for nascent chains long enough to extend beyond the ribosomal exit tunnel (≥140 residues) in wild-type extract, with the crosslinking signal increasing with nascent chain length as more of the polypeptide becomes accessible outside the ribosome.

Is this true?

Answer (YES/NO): NO